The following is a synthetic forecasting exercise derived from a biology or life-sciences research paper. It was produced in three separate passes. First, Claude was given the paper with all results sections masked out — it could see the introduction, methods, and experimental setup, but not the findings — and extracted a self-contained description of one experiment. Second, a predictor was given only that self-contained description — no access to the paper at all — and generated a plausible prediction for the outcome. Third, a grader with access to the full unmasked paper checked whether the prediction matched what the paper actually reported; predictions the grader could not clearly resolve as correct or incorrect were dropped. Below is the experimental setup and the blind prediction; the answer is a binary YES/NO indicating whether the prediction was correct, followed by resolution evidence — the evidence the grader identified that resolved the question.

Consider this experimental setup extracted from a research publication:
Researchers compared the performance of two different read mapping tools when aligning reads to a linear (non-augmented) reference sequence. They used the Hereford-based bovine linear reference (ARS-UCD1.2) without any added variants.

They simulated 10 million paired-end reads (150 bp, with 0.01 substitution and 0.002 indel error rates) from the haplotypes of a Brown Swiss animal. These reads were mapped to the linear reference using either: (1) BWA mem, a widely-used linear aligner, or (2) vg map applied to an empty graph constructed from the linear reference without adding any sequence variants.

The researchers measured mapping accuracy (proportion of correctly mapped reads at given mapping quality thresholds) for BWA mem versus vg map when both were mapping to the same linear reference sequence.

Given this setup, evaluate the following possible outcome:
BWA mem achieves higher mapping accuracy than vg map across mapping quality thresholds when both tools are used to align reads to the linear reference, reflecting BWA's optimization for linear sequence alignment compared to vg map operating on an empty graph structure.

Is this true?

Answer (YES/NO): NO